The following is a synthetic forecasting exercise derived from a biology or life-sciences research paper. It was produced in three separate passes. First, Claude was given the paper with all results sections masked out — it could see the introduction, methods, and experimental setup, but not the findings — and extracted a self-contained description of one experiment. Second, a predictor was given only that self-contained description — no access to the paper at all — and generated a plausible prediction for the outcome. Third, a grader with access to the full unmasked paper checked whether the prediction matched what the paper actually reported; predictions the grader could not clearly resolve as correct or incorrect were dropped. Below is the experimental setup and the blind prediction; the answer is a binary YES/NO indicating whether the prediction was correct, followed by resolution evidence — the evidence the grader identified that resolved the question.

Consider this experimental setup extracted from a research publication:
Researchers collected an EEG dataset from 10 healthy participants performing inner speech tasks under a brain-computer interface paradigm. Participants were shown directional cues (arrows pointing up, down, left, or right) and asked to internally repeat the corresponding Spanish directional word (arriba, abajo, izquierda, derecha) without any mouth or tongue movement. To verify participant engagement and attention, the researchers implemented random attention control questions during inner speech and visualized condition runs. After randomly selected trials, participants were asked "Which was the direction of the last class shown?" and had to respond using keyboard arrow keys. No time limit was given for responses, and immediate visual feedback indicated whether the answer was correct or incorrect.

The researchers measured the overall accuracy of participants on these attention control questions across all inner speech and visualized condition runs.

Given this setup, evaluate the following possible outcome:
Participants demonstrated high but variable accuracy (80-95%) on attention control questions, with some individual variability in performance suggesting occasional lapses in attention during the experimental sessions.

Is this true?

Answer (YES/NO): NO